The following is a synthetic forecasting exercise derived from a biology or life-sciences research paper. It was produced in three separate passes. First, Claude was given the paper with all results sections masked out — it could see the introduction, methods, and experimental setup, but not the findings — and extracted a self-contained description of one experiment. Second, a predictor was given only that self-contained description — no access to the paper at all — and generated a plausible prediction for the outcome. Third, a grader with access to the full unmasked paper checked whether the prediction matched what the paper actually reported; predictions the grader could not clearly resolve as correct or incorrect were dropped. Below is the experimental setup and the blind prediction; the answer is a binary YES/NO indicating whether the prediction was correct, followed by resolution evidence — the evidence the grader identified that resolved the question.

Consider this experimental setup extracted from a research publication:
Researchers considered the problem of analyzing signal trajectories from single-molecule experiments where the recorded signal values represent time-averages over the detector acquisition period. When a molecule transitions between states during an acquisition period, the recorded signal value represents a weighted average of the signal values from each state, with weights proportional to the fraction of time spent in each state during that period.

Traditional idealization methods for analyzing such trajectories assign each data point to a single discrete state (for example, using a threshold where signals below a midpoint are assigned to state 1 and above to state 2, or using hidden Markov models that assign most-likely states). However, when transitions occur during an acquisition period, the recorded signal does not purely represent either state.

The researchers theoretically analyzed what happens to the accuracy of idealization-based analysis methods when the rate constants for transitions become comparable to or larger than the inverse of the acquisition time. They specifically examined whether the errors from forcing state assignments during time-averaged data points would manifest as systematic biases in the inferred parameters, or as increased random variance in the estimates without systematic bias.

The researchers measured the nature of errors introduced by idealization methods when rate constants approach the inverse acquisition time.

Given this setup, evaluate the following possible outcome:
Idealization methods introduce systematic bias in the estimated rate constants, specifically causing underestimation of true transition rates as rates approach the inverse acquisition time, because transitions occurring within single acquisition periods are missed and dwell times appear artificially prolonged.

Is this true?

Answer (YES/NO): YES